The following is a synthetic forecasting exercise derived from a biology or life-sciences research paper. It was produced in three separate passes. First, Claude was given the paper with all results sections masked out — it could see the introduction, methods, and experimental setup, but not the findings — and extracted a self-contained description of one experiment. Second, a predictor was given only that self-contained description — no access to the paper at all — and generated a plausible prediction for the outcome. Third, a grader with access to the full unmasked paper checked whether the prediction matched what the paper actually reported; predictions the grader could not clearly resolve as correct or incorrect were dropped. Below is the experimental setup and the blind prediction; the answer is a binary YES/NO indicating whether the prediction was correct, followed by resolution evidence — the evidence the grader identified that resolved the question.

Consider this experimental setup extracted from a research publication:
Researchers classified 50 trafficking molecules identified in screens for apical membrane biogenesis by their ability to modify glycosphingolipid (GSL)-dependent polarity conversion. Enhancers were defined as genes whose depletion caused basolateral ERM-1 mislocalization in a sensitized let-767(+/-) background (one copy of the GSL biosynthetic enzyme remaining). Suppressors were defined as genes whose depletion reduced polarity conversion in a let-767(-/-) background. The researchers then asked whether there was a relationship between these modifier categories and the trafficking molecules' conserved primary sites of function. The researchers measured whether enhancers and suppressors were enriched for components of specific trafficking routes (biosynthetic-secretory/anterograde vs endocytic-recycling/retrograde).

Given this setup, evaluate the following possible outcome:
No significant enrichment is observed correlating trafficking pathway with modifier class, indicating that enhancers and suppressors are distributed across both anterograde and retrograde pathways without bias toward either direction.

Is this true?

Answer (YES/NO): NO